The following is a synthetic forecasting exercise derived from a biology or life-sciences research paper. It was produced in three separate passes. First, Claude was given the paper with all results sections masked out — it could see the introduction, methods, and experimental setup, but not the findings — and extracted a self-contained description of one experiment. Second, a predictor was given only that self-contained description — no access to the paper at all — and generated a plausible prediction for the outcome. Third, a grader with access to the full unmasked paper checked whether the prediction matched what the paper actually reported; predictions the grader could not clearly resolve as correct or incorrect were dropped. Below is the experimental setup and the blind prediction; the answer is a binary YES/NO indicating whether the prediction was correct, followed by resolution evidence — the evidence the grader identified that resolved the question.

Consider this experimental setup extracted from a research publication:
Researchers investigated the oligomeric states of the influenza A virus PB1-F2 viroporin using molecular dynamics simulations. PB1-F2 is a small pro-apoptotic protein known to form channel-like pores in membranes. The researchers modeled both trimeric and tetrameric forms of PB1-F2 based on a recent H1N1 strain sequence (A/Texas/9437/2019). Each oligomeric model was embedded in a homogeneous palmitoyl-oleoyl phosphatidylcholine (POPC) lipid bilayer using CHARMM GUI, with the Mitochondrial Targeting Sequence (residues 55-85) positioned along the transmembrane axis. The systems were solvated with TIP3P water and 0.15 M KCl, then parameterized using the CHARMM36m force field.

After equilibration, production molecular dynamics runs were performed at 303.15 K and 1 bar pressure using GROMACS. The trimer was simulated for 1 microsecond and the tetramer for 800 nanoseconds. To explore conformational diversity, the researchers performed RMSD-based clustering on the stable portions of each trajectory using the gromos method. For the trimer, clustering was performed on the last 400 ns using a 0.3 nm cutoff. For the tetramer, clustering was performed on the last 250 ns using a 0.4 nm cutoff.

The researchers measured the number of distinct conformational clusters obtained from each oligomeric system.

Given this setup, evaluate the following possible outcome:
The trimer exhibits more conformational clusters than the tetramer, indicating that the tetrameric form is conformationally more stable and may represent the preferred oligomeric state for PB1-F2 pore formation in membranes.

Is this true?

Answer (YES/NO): NO